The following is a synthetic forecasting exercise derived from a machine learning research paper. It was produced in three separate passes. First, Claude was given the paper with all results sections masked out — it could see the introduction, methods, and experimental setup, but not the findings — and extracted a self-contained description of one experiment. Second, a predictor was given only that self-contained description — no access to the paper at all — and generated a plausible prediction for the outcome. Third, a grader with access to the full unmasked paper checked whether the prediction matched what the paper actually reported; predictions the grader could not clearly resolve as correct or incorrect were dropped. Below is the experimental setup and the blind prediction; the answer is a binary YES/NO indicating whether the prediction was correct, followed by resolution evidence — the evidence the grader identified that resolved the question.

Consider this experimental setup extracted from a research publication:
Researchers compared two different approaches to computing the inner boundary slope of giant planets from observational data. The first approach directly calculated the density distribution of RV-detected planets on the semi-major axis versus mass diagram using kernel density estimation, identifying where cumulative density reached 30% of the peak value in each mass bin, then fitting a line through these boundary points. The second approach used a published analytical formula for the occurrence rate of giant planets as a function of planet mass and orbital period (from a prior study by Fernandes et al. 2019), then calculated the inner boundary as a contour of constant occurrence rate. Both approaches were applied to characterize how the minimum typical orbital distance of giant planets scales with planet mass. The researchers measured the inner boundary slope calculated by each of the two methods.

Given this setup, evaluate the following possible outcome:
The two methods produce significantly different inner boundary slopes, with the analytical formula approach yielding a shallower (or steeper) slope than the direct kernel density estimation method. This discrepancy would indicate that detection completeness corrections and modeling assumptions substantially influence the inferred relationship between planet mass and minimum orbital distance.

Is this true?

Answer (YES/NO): NO